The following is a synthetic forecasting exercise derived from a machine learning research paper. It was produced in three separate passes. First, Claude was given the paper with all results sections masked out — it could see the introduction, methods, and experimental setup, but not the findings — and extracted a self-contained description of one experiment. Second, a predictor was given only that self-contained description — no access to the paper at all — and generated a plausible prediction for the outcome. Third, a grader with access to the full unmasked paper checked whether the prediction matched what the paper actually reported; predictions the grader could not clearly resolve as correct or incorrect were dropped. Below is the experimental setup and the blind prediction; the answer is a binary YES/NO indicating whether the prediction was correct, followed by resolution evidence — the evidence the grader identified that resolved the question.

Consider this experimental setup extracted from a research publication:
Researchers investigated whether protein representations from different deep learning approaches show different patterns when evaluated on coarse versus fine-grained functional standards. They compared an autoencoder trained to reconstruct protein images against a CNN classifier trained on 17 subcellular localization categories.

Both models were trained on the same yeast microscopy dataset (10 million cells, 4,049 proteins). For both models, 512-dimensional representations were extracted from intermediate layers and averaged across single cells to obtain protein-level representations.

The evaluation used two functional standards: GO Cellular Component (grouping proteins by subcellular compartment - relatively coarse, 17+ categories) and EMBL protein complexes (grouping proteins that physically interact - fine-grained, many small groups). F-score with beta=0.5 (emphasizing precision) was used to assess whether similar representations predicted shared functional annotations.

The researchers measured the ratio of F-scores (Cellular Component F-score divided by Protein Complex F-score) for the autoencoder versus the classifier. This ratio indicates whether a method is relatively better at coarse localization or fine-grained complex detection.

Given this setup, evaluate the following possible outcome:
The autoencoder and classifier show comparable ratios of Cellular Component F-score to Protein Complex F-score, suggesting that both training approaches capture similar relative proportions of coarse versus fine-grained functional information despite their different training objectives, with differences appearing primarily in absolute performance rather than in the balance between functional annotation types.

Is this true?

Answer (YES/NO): NO